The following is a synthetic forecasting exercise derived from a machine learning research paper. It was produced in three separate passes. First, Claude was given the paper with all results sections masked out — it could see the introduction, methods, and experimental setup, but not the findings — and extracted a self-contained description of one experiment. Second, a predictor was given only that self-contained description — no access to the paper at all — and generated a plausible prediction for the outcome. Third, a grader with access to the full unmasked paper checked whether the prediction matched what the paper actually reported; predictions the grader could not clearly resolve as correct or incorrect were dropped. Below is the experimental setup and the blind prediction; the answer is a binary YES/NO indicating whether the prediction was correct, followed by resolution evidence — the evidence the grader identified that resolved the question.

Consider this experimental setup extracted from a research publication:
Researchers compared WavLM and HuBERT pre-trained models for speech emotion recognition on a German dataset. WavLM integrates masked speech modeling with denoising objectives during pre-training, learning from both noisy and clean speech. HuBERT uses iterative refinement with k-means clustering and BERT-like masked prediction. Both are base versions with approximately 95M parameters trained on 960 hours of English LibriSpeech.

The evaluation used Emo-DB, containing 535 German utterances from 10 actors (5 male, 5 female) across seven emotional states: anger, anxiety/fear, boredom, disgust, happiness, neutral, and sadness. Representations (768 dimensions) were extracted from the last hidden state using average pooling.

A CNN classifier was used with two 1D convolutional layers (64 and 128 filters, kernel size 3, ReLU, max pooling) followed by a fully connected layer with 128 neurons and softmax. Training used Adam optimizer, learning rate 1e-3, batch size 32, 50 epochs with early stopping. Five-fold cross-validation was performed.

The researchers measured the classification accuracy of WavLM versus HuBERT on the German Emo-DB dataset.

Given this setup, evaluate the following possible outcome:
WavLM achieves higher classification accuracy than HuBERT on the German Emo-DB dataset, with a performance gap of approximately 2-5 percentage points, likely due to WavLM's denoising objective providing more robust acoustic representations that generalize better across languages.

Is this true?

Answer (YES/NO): NO